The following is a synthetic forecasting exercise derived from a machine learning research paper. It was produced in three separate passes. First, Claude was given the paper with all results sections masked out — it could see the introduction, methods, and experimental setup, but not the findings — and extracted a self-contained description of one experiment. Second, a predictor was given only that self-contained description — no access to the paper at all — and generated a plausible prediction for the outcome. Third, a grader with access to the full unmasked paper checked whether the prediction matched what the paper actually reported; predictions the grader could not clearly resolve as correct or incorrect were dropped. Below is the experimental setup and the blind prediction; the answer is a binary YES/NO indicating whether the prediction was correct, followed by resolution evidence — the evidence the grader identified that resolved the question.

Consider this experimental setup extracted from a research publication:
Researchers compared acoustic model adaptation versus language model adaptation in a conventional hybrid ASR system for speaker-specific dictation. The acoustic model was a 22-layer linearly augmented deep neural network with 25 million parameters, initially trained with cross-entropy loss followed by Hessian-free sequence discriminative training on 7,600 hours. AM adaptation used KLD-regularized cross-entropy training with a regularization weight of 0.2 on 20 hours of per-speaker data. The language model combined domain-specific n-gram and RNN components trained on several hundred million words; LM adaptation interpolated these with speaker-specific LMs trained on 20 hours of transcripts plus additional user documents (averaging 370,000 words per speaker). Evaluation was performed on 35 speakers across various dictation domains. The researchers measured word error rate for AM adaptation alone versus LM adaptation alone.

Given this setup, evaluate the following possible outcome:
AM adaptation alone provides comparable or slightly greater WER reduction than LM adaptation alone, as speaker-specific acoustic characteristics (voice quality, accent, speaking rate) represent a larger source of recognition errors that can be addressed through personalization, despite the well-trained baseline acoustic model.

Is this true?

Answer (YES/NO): NO